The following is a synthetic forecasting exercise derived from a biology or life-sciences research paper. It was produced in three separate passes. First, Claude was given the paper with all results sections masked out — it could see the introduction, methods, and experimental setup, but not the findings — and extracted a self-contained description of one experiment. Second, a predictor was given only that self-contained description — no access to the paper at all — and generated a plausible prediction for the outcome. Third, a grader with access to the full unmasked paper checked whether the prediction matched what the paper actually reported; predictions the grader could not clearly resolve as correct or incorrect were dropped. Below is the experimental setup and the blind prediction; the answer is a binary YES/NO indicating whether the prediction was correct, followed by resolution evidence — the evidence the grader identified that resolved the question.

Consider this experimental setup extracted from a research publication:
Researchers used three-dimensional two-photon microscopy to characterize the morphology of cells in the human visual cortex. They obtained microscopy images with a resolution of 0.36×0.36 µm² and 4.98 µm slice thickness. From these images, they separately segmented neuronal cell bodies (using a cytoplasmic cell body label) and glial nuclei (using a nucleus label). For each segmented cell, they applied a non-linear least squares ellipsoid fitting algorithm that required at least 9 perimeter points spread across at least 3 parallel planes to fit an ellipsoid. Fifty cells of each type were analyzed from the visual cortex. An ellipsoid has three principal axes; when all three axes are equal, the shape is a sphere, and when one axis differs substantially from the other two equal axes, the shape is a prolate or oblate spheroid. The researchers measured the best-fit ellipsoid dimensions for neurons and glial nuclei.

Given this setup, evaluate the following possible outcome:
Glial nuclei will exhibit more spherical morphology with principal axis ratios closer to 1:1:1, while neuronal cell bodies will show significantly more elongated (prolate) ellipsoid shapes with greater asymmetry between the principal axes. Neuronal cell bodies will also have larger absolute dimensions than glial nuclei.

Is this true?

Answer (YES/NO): NO